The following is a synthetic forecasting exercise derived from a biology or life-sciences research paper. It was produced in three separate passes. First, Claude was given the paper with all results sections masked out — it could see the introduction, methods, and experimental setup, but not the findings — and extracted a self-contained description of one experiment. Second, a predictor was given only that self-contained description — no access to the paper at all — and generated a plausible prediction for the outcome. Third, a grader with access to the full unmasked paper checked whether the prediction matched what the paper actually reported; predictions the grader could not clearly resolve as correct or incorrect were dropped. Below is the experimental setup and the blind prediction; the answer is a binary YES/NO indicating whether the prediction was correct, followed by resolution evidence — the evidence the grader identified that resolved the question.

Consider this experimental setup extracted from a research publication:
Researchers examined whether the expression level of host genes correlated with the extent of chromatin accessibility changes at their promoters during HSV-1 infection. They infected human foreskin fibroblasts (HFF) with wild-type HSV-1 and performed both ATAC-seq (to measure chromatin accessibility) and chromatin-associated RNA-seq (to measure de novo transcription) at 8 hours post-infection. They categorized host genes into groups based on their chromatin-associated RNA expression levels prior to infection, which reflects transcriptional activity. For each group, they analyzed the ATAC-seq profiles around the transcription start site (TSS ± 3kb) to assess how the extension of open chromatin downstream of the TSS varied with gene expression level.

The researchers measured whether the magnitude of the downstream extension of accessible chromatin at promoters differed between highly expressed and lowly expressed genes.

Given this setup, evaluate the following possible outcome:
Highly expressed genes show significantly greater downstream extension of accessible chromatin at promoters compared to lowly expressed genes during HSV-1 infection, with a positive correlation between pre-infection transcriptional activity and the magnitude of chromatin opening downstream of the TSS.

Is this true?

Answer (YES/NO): YES